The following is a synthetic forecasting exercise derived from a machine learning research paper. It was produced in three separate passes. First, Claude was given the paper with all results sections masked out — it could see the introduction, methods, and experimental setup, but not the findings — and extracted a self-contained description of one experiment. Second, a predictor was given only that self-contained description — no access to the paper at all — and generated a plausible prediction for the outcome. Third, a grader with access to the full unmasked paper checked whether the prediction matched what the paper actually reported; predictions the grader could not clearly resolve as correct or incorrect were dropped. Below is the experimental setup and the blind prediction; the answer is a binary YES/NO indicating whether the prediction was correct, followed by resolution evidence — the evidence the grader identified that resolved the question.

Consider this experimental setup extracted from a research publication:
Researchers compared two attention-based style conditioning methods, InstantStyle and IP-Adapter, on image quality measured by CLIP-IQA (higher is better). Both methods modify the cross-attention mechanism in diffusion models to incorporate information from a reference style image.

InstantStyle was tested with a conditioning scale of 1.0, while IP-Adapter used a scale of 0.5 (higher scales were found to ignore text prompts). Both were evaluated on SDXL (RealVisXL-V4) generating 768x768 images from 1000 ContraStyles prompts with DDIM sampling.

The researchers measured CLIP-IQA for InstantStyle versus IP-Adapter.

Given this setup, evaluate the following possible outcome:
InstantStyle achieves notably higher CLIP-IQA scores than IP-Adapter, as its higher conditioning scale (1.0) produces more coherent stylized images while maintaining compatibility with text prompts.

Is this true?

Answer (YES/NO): YES